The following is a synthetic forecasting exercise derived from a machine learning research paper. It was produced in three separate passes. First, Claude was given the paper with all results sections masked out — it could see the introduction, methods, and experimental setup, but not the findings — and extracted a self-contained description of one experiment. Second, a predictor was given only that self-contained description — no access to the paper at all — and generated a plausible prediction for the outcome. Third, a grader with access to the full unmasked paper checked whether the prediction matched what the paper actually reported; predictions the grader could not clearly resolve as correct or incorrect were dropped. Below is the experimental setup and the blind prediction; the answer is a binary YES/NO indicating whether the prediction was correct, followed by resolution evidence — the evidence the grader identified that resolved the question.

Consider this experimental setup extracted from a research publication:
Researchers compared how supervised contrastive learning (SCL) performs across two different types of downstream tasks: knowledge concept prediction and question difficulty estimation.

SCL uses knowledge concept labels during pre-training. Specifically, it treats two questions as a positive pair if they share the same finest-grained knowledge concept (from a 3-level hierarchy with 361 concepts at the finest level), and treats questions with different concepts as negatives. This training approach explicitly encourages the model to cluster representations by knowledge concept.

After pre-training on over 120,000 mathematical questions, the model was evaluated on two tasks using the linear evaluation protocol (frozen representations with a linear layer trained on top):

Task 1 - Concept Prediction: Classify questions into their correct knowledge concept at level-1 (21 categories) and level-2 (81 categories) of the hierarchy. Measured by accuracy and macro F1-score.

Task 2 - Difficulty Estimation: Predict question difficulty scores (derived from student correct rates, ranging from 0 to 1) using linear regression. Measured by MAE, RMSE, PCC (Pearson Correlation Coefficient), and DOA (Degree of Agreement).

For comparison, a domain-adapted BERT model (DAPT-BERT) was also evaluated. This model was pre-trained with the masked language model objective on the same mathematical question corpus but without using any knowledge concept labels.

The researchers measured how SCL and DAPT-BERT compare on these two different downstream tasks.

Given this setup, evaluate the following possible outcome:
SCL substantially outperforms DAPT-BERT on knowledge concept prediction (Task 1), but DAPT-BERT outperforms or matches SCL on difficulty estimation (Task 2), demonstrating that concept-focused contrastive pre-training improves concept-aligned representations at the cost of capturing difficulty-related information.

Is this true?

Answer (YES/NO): YES